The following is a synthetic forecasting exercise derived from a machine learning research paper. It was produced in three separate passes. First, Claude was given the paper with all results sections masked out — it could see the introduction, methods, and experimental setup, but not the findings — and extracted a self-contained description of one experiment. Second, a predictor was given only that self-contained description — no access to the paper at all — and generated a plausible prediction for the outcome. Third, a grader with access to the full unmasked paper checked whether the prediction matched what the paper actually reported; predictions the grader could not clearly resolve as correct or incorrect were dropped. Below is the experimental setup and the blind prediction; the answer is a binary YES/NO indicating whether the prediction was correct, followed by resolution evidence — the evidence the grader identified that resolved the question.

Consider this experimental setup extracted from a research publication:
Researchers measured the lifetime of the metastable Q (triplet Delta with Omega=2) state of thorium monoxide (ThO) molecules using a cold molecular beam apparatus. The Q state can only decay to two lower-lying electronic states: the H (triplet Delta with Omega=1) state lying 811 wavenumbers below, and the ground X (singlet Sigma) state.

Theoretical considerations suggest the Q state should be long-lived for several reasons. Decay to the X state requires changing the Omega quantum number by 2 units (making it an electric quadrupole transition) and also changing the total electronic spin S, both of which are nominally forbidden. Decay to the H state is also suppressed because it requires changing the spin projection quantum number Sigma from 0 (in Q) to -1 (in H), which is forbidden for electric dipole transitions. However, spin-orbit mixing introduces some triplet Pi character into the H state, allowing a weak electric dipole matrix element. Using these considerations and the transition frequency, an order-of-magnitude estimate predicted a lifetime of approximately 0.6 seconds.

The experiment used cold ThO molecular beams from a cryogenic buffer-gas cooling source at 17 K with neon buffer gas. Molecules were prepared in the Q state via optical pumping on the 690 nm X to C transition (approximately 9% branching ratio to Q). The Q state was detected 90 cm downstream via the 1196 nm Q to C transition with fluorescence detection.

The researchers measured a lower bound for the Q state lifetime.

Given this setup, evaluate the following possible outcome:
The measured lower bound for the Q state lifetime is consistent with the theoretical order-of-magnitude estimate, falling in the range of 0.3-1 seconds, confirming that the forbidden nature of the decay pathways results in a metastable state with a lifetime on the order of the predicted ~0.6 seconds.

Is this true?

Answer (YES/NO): NO